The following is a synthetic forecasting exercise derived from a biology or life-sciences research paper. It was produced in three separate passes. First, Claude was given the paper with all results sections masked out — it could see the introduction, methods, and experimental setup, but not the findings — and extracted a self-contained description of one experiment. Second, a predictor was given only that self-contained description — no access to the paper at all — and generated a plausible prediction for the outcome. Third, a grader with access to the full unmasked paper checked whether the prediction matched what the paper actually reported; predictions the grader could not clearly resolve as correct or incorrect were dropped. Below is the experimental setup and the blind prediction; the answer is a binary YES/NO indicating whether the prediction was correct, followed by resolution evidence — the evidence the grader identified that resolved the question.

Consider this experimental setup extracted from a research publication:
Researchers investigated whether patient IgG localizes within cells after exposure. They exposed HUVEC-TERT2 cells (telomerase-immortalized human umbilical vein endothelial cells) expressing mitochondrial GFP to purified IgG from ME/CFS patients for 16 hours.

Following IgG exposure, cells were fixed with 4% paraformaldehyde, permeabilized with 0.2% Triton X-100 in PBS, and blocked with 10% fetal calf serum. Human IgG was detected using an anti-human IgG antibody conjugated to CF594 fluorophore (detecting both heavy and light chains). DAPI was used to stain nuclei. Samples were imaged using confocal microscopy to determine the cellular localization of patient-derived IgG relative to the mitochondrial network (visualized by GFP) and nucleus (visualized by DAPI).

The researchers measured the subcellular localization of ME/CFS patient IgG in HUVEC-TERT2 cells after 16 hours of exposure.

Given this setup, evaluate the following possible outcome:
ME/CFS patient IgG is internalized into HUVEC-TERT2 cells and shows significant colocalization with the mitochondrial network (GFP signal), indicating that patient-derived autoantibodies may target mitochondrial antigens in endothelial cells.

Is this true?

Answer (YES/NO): NO